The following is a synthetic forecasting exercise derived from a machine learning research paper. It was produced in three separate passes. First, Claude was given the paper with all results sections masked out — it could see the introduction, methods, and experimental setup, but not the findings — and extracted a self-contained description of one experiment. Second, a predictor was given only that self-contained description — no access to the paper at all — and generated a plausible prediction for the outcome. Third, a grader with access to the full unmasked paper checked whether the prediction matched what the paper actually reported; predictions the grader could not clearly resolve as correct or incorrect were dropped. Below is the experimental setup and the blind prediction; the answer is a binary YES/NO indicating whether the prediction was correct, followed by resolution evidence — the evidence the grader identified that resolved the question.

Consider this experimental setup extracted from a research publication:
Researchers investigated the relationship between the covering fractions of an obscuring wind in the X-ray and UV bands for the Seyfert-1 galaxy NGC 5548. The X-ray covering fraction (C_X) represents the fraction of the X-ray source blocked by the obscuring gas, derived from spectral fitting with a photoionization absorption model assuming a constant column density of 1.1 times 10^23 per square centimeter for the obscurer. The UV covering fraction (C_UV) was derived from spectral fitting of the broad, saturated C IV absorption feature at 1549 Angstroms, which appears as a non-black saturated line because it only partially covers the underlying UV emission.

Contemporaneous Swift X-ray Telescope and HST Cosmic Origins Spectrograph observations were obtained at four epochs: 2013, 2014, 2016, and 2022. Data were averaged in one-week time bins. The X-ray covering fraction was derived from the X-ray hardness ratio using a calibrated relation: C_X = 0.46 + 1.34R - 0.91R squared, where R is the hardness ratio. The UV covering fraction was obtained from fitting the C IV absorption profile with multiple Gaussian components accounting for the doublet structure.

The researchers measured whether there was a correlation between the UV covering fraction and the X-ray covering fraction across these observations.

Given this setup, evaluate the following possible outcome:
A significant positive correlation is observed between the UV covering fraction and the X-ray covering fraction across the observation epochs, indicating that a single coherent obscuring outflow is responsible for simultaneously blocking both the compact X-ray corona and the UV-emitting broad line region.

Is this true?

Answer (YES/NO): YES